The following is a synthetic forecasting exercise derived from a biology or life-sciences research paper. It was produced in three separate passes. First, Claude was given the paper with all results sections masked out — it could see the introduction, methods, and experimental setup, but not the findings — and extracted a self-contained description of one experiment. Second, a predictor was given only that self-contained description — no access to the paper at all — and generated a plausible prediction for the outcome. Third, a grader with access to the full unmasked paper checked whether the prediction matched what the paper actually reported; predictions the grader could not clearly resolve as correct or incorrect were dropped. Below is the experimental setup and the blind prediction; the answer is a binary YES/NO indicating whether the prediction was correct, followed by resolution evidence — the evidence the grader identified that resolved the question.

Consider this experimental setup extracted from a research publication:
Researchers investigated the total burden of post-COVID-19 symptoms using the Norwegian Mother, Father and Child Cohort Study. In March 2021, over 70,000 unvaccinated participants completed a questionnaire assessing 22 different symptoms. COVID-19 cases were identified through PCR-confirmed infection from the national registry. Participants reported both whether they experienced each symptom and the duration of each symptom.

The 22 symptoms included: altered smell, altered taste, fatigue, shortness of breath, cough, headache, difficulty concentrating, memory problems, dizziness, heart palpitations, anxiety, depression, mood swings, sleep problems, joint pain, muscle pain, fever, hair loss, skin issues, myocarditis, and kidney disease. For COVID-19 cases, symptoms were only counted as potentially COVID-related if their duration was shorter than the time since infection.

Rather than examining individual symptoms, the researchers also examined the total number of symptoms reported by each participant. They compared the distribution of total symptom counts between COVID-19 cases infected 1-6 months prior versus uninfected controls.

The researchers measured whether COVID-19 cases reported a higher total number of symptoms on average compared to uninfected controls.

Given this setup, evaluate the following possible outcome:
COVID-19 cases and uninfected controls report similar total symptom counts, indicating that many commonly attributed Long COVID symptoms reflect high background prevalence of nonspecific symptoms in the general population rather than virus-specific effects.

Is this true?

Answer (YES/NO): NO